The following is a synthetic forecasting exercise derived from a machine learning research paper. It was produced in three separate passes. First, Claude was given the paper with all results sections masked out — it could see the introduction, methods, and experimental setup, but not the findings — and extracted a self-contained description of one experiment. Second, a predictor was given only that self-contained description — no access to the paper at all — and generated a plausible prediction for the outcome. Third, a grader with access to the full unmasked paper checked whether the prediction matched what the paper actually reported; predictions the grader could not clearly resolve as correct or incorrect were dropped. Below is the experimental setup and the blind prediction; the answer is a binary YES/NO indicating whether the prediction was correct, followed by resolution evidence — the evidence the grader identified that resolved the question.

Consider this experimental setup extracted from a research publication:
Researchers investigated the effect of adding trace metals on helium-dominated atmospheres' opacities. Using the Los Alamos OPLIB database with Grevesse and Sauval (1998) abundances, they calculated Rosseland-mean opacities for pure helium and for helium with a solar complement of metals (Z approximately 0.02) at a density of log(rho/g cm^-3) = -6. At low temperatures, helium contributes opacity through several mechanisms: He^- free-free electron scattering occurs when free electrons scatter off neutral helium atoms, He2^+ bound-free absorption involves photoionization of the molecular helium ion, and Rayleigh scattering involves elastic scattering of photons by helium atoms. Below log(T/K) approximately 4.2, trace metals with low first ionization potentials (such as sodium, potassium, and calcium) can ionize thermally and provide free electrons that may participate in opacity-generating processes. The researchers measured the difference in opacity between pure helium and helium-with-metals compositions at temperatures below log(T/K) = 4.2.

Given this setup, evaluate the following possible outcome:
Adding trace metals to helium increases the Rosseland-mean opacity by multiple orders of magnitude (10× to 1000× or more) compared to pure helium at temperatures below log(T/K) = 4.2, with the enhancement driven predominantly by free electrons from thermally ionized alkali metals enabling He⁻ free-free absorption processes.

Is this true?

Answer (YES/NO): NO